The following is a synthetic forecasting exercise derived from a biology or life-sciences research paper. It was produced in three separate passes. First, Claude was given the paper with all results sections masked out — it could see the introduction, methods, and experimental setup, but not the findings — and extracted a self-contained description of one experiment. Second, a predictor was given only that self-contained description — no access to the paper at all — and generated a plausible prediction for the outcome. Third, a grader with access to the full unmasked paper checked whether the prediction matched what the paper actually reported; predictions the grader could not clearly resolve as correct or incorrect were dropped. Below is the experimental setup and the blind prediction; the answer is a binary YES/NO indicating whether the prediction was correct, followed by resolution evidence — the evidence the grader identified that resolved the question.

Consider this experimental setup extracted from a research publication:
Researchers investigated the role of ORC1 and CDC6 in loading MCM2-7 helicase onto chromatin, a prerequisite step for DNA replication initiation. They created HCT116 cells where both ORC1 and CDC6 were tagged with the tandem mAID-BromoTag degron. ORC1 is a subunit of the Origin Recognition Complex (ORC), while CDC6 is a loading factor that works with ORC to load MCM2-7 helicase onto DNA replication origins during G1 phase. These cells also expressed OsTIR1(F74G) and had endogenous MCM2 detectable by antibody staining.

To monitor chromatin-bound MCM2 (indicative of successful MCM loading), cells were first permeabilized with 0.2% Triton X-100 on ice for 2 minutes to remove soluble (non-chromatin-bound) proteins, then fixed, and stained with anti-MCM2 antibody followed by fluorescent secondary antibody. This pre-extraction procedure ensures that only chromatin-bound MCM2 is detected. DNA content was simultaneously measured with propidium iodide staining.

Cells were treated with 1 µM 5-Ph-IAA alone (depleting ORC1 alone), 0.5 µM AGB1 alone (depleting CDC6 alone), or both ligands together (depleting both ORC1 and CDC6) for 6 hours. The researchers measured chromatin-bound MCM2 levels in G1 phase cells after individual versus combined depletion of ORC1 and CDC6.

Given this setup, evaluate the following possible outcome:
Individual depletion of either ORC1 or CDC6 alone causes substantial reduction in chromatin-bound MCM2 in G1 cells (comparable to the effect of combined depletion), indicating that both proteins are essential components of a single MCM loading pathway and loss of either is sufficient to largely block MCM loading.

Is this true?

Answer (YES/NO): NO